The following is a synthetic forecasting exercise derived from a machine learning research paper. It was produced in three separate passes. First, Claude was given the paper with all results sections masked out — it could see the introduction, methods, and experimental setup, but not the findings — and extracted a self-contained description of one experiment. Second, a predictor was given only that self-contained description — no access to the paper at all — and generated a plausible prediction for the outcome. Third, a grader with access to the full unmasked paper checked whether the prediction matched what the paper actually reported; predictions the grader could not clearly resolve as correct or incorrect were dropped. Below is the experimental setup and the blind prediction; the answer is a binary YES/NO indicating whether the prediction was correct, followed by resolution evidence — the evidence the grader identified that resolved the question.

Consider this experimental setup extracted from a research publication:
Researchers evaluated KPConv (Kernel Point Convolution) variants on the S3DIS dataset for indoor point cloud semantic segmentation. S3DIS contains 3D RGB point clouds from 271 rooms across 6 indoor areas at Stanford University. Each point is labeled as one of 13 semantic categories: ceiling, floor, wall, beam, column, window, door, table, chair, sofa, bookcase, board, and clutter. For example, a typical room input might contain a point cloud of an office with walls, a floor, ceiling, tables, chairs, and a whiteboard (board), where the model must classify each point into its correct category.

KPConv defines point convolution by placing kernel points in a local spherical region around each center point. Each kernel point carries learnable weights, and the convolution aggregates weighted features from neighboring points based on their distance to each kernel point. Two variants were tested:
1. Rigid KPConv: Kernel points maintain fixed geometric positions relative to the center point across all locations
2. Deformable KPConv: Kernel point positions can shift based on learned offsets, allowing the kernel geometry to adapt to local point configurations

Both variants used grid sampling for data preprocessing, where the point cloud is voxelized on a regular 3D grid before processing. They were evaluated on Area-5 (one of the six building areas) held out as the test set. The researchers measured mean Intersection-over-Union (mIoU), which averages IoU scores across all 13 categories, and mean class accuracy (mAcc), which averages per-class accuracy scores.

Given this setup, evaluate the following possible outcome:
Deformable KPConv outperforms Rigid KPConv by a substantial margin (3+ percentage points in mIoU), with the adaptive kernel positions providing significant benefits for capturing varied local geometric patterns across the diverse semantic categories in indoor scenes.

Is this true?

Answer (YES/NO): NO